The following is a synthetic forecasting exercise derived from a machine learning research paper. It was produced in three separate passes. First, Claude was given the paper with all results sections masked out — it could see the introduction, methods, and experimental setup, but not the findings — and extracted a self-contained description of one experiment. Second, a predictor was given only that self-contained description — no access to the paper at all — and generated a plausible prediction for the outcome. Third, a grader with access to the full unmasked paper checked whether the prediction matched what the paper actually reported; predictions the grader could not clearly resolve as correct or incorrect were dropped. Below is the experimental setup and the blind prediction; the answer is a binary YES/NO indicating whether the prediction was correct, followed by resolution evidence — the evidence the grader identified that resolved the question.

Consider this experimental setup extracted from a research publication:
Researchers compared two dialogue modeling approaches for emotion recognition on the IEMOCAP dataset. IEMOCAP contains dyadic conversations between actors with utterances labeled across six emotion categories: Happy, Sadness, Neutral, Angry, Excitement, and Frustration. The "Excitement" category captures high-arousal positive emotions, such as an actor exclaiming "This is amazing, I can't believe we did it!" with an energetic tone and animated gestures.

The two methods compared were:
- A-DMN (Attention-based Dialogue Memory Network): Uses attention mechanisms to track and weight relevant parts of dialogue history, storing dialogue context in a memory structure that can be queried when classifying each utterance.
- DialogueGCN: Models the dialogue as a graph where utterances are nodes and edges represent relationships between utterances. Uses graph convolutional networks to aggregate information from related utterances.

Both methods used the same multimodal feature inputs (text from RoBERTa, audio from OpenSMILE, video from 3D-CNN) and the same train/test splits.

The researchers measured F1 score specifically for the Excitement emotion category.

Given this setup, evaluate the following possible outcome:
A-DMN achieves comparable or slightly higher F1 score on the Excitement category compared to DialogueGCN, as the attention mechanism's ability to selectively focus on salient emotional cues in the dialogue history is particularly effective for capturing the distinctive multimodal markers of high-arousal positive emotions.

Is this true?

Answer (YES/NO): NO